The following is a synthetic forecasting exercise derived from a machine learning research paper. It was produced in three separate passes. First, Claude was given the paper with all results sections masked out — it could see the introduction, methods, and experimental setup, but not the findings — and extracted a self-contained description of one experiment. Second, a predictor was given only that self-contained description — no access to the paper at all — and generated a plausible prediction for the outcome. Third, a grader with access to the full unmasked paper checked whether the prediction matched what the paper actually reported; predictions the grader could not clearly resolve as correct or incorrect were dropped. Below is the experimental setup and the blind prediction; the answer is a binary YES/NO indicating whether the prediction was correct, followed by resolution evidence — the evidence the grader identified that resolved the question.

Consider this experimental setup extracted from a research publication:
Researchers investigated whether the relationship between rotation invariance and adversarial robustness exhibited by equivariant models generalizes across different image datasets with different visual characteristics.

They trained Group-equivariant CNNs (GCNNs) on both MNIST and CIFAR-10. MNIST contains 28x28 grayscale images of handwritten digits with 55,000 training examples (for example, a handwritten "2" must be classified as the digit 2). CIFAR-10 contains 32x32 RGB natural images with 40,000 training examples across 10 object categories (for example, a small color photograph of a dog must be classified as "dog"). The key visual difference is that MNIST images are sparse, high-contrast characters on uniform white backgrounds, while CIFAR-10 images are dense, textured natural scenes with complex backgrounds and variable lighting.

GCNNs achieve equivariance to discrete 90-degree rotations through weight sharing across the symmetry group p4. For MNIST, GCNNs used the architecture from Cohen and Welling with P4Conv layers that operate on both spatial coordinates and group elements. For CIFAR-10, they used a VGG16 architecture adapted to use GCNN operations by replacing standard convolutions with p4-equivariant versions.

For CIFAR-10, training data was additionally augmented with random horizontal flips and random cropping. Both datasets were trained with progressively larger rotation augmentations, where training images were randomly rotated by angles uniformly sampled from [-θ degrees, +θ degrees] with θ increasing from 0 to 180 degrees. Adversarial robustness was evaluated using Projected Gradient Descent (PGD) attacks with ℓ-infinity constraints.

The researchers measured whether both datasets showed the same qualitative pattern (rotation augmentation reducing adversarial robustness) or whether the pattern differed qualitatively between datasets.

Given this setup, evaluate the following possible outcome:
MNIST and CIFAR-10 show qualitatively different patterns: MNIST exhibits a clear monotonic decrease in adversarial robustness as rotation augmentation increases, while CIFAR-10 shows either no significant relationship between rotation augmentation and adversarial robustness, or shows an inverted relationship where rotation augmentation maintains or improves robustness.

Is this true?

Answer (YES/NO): NO